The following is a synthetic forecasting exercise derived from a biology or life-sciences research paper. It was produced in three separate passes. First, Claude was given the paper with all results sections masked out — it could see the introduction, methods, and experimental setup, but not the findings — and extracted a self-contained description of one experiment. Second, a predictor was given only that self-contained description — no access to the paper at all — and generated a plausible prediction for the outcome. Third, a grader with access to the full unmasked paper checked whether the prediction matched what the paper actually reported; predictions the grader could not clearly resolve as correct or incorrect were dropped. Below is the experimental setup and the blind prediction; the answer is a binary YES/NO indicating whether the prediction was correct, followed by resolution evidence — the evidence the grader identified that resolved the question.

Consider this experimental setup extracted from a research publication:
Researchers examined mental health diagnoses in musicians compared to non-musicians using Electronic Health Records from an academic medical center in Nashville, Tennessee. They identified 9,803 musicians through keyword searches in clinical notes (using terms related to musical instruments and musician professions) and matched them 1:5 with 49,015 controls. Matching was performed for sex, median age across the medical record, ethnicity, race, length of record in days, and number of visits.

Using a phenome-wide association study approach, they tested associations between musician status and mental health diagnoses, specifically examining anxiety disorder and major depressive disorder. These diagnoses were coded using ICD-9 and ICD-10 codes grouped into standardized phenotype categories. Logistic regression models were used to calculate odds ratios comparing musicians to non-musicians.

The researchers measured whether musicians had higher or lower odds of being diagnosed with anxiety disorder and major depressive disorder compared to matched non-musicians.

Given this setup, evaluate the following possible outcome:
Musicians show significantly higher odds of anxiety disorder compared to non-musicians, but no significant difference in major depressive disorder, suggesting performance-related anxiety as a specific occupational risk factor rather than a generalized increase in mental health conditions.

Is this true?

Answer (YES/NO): NO